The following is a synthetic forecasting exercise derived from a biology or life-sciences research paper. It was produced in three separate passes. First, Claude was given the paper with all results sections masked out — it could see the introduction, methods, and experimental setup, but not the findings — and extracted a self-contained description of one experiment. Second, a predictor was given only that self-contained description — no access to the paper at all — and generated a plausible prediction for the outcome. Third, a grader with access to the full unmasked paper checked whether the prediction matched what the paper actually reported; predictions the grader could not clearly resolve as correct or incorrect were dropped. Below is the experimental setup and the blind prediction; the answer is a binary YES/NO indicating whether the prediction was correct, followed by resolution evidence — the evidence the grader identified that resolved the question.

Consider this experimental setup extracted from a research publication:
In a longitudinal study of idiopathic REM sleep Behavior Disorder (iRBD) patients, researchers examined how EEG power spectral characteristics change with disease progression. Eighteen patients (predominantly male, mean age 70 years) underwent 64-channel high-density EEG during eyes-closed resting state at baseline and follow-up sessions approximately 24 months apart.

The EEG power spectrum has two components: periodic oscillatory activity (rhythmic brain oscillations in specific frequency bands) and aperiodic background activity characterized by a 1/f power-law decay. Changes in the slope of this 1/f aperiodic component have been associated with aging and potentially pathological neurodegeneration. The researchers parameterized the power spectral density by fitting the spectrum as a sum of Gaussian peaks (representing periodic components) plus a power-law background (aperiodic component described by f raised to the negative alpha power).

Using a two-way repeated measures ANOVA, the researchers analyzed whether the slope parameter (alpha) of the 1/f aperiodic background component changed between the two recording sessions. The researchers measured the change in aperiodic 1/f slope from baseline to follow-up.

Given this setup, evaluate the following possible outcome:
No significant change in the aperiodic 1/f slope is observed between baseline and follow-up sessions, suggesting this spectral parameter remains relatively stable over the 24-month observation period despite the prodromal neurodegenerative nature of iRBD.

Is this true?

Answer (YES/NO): YES